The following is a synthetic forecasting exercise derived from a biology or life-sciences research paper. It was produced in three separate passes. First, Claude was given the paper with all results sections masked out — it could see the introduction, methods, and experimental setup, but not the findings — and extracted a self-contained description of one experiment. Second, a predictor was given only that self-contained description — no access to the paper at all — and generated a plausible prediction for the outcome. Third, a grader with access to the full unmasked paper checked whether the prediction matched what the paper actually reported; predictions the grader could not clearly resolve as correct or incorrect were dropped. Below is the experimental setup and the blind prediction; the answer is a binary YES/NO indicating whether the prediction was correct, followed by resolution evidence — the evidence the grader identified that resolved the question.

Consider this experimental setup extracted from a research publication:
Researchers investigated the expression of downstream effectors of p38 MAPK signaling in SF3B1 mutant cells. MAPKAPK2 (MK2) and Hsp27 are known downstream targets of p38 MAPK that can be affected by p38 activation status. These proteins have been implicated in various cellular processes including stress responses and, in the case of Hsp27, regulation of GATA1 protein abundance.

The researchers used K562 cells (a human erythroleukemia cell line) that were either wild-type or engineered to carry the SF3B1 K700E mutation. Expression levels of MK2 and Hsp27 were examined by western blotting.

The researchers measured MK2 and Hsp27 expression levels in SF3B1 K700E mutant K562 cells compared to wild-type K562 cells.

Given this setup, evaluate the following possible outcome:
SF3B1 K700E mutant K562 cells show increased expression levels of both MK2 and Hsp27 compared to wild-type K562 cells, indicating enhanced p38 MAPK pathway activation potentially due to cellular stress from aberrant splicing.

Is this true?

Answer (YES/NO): NO